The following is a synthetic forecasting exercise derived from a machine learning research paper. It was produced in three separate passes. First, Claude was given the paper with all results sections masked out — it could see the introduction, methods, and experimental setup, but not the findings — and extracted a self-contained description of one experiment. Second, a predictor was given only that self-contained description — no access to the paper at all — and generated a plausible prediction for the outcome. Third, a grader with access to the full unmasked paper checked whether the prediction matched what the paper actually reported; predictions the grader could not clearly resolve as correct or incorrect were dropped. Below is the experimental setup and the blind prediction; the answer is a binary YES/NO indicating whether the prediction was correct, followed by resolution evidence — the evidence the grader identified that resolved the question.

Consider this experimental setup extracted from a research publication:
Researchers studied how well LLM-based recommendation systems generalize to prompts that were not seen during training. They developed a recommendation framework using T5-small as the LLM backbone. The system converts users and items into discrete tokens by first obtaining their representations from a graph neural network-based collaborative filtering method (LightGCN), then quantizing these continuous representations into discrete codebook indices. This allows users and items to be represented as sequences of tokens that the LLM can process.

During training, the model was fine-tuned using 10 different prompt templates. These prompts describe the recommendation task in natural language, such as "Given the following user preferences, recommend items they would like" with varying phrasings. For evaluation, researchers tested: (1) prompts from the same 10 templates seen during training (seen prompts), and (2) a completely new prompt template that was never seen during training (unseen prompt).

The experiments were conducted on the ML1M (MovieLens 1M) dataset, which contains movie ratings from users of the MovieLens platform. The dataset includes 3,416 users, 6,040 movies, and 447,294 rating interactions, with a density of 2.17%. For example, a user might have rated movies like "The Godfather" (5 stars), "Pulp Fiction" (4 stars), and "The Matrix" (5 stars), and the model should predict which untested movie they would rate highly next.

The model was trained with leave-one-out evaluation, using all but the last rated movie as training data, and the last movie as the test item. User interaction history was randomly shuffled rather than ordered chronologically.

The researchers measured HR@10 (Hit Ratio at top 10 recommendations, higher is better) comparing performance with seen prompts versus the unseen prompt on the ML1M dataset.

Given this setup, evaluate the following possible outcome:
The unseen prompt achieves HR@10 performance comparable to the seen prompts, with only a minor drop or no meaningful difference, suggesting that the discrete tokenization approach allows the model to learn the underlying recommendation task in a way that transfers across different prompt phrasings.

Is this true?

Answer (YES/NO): YES